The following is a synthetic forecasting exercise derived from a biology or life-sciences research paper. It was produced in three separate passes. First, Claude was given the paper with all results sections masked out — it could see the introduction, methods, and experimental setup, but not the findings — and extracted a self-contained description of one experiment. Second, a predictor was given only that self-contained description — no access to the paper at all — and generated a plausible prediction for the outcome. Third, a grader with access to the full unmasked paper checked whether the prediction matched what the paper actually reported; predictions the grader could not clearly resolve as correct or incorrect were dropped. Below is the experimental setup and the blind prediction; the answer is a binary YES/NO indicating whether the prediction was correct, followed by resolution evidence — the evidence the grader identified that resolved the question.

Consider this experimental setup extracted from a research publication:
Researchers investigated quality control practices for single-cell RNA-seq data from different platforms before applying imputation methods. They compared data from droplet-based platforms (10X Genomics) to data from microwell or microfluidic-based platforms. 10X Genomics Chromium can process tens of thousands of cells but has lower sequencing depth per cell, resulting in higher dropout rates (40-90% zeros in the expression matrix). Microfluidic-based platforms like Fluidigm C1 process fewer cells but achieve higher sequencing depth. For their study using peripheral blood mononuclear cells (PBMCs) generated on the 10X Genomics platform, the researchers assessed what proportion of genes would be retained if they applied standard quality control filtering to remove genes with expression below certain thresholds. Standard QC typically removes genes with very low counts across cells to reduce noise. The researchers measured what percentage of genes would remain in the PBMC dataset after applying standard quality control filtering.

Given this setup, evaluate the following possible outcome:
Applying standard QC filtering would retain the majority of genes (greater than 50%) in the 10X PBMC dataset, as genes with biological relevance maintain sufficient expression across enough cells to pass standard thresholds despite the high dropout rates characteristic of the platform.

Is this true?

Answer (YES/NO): NO